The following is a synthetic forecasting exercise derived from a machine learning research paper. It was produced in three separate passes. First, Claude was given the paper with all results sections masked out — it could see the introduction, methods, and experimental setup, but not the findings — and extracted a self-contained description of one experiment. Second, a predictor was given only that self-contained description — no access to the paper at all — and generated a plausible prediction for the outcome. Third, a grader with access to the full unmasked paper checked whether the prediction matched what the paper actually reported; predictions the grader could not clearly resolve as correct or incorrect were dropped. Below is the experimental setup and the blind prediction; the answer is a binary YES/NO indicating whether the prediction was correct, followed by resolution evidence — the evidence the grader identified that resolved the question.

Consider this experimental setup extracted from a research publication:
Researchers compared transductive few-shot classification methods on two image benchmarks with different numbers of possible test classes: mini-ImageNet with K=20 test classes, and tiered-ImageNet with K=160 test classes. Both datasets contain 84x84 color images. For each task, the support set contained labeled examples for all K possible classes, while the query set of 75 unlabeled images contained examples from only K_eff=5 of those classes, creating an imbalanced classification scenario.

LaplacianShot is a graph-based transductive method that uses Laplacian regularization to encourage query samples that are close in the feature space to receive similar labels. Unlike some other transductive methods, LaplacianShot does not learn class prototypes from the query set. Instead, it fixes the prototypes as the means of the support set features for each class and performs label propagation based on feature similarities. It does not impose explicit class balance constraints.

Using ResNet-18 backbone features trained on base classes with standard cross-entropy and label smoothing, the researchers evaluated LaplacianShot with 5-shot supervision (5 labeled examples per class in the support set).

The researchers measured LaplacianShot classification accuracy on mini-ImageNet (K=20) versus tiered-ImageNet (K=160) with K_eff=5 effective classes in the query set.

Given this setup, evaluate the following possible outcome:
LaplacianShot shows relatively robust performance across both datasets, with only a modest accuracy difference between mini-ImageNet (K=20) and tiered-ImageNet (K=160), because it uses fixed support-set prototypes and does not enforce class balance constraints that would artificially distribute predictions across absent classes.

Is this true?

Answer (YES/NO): NO